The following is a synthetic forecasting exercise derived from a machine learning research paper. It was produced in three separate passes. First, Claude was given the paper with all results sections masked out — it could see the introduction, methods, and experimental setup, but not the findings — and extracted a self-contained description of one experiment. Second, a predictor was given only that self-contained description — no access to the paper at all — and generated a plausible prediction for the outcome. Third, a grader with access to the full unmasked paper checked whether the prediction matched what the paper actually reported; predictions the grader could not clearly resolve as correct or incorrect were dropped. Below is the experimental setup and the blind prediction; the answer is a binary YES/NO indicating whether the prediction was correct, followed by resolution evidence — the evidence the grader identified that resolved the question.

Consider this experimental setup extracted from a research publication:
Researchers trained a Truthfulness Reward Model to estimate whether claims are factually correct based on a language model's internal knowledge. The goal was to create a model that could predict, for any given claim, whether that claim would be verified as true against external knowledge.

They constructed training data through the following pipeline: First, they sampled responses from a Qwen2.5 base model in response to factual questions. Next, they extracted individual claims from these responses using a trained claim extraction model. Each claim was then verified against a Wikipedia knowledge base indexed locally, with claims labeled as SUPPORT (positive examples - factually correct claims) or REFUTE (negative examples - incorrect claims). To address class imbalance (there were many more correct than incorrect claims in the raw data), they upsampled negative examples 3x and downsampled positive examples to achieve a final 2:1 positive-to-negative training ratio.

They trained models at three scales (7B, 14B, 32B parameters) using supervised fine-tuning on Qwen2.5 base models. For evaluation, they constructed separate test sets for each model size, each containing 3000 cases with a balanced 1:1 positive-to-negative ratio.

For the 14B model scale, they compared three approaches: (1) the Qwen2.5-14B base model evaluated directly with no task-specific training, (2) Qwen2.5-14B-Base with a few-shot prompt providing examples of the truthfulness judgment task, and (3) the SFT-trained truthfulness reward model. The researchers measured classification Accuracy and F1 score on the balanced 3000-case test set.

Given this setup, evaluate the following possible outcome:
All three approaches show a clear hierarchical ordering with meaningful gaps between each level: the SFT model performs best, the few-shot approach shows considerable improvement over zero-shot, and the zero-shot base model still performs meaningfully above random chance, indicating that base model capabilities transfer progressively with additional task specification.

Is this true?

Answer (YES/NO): YES